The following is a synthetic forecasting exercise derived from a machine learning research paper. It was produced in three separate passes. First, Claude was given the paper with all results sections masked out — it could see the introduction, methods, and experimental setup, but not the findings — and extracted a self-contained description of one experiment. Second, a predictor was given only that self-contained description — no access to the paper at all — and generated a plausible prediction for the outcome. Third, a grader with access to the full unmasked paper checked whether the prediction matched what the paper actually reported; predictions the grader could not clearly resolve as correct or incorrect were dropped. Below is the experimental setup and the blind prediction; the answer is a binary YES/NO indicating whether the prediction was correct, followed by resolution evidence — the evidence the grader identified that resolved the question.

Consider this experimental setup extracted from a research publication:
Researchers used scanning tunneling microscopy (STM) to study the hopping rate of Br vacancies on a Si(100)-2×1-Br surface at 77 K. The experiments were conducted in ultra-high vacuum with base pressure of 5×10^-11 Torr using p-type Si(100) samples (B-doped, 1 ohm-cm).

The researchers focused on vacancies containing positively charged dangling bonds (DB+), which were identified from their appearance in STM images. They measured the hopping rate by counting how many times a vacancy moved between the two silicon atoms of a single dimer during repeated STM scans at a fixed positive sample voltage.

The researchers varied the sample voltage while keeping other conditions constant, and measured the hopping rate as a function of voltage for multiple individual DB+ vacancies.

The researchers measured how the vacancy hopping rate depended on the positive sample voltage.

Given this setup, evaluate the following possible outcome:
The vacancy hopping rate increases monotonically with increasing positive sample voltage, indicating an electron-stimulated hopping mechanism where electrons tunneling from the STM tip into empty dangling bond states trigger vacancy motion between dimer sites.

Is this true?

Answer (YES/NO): NO